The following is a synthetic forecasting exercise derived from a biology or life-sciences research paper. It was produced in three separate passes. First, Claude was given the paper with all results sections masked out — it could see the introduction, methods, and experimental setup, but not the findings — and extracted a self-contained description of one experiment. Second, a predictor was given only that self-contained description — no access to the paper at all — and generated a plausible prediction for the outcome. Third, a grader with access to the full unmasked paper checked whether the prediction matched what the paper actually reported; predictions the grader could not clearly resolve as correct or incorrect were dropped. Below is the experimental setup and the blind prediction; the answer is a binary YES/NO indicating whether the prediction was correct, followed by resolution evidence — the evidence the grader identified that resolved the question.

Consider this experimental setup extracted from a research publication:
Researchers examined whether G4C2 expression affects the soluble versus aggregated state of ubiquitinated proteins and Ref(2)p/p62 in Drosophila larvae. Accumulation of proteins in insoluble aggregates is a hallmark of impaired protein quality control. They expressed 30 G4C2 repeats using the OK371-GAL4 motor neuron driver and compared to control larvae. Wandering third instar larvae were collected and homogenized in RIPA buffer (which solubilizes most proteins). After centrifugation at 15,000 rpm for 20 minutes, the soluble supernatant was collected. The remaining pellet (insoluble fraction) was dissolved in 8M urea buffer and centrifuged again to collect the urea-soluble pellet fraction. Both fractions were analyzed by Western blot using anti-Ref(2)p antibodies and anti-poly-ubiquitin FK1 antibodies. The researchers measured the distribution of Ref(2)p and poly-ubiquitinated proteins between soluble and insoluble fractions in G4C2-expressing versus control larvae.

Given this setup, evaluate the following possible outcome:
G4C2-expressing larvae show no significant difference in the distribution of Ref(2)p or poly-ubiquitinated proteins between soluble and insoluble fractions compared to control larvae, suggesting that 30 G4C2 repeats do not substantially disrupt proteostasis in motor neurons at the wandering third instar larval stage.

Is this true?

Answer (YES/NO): NO